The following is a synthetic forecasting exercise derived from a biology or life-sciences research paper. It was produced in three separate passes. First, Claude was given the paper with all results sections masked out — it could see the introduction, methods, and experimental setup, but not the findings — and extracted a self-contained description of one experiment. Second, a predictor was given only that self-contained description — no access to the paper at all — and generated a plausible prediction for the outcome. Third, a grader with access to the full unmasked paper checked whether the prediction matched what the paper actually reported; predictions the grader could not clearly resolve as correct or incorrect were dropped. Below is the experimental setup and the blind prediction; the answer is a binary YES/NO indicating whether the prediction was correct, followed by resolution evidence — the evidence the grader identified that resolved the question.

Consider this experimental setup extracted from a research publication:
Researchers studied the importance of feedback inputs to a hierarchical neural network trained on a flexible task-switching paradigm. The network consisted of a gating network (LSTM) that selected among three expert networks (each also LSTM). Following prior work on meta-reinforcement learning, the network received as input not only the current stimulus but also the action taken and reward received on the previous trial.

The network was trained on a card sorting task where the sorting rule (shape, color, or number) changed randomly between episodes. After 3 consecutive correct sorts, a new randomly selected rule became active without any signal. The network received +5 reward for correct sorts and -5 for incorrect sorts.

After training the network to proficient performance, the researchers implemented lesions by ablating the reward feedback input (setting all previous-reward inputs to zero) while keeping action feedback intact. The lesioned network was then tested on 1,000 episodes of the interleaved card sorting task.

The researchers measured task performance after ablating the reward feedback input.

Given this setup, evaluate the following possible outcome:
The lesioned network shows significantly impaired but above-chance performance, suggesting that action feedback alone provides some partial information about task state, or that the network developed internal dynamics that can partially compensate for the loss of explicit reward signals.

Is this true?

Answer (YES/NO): YES